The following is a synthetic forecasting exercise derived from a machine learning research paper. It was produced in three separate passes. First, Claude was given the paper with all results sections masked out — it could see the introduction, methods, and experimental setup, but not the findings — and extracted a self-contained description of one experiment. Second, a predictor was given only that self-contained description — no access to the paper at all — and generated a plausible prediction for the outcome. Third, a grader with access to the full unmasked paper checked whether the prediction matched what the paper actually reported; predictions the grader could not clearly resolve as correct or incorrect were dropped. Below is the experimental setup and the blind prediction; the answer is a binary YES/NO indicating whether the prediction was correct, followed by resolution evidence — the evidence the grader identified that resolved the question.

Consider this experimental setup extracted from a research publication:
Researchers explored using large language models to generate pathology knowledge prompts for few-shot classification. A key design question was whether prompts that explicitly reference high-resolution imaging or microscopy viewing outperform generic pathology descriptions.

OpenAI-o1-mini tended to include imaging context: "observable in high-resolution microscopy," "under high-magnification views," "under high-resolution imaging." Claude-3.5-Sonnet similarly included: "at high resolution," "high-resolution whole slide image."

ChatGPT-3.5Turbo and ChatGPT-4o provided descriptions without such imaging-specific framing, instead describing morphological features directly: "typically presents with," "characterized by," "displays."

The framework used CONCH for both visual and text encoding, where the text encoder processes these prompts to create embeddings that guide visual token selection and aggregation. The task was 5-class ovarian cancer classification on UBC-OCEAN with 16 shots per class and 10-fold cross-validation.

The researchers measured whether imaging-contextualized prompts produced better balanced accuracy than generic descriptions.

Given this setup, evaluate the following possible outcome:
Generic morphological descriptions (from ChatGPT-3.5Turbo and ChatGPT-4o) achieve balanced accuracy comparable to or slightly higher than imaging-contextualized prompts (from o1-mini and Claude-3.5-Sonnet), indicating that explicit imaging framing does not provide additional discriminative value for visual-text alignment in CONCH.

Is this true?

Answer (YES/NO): NO